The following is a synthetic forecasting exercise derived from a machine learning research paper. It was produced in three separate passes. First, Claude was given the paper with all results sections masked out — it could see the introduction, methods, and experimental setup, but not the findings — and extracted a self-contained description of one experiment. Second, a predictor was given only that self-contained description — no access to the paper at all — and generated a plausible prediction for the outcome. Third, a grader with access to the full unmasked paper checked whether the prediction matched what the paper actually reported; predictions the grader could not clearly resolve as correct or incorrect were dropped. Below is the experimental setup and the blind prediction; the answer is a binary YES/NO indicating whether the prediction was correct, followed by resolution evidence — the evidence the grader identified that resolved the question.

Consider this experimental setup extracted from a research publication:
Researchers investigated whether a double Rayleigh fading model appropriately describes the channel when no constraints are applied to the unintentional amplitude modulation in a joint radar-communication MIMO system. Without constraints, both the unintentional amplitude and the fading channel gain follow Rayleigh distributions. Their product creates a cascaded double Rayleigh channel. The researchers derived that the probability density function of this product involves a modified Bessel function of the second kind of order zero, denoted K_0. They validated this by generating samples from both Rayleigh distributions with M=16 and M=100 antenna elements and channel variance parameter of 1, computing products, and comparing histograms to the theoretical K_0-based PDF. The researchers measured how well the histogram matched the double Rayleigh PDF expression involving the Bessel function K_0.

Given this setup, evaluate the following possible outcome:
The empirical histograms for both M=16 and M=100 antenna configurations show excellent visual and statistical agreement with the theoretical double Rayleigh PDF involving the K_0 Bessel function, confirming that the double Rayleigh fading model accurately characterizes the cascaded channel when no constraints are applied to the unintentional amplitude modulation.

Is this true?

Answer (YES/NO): YES